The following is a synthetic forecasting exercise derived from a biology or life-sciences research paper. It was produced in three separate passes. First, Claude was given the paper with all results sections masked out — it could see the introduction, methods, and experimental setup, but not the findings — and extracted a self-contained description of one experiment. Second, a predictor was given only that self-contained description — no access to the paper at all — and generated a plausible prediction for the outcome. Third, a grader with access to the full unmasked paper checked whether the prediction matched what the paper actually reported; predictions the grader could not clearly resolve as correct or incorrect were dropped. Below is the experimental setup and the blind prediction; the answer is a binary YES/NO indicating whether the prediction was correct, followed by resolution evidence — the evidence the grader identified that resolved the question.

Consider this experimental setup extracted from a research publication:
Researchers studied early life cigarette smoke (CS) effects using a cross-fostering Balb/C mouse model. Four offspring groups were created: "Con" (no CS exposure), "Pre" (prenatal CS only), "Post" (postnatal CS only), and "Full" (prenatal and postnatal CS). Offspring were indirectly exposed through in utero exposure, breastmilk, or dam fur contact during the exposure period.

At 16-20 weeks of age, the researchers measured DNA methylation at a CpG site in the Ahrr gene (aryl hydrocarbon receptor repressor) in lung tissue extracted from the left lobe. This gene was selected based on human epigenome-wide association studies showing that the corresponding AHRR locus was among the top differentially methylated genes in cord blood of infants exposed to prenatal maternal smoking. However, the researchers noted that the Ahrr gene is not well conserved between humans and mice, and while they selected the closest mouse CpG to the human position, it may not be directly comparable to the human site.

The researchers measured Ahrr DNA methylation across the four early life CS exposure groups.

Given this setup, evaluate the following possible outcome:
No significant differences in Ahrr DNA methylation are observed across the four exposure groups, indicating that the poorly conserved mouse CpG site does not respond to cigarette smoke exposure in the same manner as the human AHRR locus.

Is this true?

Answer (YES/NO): NO